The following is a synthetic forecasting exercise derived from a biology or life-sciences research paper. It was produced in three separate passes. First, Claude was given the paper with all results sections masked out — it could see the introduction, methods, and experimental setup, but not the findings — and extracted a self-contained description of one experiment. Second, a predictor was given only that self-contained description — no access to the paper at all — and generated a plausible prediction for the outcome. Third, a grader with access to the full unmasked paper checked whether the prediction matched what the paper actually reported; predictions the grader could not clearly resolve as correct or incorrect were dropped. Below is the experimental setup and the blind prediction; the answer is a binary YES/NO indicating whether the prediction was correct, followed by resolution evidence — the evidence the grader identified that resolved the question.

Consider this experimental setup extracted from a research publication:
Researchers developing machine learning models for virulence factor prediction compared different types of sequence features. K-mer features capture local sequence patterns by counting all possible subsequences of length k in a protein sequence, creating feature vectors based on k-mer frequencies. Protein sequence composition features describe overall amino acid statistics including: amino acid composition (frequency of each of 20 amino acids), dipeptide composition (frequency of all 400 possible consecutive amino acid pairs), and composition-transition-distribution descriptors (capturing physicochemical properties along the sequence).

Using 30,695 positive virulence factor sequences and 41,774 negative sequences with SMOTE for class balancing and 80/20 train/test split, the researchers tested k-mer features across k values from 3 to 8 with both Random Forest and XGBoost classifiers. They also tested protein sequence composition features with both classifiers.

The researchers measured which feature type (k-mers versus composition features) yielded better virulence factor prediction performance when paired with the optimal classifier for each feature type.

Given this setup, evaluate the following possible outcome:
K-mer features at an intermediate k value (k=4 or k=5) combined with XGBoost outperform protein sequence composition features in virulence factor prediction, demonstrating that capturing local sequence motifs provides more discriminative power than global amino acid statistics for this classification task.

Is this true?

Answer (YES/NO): NO